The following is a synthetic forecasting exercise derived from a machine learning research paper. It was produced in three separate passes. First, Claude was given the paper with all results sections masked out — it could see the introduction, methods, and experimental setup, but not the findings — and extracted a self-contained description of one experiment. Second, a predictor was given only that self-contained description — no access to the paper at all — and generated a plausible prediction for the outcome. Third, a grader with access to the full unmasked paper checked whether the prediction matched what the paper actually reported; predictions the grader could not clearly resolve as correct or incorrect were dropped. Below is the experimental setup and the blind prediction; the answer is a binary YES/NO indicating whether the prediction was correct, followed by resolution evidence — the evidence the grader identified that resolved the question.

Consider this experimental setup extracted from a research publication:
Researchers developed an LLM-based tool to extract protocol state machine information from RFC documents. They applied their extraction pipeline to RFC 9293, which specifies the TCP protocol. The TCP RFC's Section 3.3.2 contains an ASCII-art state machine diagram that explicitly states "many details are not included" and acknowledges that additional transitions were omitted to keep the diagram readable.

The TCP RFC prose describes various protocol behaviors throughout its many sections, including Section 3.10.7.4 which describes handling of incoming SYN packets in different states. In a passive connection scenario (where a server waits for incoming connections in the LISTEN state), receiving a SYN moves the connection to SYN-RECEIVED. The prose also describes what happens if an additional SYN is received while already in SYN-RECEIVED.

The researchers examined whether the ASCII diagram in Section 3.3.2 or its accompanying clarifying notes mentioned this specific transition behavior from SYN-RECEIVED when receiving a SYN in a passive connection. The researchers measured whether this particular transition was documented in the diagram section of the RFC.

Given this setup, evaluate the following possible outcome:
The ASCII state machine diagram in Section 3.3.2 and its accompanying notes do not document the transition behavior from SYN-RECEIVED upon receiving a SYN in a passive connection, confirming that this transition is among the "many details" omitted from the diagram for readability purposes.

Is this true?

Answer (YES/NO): YES